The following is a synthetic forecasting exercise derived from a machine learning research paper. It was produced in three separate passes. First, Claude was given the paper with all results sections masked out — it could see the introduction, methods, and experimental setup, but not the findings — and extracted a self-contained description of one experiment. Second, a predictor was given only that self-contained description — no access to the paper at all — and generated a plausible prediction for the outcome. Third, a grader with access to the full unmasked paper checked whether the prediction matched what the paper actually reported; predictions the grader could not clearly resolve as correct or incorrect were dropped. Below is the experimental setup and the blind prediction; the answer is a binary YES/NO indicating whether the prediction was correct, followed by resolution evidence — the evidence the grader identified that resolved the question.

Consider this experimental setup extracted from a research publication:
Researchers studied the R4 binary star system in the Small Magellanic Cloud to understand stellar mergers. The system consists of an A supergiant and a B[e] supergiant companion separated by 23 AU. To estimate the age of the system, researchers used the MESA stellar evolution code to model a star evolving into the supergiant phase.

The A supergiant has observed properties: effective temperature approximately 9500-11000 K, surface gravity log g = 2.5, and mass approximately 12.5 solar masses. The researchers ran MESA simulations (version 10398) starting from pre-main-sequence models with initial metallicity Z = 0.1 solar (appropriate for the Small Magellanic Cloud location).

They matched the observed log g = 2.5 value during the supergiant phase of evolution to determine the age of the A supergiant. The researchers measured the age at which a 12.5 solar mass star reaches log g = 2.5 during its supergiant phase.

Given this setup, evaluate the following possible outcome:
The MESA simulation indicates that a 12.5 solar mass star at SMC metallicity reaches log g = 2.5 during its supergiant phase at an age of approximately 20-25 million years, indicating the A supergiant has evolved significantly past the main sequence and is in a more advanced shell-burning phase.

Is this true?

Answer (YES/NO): NO